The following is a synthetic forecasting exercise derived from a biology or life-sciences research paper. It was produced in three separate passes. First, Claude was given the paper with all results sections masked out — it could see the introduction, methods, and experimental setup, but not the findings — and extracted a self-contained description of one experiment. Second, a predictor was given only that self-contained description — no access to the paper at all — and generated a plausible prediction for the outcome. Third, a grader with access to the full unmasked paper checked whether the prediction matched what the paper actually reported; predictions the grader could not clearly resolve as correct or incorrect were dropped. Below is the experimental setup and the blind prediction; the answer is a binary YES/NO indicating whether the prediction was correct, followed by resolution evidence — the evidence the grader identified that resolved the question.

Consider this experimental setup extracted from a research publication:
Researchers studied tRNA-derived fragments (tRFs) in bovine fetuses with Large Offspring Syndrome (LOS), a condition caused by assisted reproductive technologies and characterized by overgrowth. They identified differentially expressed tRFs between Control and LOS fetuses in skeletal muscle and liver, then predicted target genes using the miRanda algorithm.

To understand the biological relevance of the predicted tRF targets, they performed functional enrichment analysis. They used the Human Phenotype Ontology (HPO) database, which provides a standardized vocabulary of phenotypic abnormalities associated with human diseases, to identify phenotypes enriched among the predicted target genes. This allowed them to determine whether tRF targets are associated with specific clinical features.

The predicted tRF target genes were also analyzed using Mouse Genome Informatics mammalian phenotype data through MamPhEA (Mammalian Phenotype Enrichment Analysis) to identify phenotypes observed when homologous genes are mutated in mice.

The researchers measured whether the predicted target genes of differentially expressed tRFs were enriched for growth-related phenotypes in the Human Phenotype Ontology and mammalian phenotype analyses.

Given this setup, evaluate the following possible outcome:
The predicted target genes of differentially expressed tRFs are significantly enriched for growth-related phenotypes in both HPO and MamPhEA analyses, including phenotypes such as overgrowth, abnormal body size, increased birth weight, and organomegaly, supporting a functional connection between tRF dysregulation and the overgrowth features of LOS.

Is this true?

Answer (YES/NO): YES